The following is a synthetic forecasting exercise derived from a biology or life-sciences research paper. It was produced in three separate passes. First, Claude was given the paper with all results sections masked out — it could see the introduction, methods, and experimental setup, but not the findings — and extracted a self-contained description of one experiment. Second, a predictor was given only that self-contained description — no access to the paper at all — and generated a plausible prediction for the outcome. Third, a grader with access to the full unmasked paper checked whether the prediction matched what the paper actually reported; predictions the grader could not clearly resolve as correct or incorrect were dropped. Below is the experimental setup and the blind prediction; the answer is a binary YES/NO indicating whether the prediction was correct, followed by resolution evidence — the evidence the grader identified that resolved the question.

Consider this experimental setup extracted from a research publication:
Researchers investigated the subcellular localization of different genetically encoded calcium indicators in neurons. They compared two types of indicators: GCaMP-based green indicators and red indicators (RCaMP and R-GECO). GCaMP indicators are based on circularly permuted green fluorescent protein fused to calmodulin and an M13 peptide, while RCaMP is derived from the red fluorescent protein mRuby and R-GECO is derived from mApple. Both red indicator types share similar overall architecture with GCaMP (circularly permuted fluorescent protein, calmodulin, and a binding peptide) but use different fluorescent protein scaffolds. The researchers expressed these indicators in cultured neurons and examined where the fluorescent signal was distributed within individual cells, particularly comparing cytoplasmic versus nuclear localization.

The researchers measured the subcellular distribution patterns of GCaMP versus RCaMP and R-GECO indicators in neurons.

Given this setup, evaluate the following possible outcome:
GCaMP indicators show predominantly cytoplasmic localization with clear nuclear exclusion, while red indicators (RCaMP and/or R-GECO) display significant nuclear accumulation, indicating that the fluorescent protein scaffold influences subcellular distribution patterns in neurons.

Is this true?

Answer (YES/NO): YES